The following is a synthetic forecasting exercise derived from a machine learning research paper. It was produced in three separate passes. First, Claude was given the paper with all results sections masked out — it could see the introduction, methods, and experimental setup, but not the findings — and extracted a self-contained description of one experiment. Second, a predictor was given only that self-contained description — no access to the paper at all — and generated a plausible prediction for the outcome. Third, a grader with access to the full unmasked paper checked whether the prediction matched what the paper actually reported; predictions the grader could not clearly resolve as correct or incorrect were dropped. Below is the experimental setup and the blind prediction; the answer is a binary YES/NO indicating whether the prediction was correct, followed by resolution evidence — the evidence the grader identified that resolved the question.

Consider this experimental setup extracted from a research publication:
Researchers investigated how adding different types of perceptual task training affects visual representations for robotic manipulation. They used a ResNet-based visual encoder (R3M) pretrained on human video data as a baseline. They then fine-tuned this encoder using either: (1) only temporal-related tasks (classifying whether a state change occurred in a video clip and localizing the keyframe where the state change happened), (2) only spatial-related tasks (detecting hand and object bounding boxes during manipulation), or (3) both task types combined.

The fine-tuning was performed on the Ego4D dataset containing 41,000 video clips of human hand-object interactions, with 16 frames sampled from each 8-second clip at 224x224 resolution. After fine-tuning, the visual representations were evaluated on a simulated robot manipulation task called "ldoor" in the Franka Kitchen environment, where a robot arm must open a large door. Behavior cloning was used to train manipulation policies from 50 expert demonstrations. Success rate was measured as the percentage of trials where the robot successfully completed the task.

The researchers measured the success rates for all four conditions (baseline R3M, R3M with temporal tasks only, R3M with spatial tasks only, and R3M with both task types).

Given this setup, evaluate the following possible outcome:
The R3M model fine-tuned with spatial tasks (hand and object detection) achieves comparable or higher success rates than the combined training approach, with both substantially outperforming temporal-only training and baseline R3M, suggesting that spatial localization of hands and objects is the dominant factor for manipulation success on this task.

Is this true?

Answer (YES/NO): NO